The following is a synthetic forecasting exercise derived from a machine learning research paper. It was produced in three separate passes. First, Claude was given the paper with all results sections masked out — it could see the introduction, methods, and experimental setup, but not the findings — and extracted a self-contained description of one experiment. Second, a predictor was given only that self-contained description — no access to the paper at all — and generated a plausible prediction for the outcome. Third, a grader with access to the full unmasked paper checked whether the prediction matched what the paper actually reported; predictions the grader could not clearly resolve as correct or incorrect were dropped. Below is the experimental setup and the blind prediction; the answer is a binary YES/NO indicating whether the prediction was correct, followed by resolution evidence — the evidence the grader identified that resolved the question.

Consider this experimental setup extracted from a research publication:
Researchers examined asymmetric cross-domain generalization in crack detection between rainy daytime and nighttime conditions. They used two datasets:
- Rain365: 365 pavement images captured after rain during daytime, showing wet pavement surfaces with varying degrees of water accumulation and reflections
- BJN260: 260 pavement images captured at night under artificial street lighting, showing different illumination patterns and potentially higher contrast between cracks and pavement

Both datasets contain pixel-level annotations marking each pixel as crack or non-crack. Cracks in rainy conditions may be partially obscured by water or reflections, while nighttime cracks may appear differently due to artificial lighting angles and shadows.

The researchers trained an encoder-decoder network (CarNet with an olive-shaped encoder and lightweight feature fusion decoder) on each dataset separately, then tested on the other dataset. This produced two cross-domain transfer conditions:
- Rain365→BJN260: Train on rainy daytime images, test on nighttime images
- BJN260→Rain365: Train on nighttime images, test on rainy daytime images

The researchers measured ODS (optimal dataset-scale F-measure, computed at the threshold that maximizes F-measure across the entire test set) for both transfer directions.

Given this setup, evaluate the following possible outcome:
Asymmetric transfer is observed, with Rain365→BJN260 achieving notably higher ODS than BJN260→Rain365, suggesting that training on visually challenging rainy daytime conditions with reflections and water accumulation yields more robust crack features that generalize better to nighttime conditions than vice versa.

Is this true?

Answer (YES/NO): NO